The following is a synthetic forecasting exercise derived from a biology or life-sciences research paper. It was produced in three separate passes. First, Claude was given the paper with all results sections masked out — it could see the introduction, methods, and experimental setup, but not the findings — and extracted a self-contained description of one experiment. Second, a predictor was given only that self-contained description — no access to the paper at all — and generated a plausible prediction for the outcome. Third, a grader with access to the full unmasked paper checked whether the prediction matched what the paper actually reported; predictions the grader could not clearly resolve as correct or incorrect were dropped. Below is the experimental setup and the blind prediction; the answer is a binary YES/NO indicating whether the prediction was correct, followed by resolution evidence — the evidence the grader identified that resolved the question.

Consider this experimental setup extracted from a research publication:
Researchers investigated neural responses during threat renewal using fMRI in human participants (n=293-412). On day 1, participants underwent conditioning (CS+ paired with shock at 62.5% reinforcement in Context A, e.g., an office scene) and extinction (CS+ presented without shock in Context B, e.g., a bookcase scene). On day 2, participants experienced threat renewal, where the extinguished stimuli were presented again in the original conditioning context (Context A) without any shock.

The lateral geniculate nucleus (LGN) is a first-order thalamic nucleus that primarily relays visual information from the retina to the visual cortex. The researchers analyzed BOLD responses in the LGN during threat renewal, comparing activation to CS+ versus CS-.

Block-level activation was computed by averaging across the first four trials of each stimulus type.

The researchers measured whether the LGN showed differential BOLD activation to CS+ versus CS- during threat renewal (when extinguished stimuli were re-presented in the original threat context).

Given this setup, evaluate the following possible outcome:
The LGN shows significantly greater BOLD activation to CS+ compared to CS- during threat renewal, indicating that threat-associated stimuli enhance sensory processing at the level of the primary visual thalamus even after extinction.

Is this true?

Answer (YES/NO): YES